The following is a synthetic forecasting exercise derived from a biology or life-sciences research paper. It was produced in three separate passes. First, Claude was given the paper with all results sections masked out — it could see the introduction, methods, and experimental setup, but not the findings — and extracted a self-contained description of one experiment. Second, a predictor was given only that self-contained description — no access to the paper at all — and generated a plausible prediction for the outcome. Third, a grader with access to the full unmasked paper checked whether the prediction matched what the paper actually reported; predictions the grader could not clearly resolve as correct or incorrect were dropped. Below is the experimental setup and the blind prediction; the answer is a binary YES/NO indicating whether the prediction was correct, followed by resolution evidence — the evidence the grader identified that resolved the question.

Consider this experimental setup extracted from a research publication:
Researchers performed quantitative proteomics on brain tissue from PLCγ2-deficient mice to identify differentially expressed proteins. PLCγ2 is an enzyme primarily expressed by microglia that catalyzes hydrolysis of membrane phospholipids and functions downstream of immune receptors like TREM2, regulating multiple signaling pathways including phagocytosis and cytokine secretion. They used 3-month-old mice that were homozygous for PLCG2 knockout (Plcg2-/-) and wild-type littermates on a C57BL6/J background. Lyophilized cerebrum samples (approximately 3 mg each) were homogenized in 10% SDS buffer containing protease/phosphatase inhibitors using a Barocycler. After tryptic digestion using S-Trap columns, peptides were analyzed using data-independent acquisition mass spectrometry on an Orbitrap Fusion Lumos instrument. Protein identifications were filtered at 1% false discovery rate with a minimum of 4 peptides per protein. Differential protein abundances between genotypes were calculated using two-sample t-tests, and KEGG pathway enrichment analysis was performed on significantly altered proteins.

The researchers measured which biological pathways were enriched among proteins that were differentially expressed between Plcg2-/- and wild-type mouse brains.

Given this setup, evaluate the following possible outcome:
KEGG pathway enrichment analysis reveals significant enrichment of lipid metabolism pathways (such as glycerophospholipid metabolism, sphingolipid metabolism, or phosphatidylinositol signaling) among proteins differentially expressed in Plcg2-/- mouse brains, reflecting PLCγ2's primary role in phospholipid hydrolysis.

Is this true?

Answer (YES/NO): NO